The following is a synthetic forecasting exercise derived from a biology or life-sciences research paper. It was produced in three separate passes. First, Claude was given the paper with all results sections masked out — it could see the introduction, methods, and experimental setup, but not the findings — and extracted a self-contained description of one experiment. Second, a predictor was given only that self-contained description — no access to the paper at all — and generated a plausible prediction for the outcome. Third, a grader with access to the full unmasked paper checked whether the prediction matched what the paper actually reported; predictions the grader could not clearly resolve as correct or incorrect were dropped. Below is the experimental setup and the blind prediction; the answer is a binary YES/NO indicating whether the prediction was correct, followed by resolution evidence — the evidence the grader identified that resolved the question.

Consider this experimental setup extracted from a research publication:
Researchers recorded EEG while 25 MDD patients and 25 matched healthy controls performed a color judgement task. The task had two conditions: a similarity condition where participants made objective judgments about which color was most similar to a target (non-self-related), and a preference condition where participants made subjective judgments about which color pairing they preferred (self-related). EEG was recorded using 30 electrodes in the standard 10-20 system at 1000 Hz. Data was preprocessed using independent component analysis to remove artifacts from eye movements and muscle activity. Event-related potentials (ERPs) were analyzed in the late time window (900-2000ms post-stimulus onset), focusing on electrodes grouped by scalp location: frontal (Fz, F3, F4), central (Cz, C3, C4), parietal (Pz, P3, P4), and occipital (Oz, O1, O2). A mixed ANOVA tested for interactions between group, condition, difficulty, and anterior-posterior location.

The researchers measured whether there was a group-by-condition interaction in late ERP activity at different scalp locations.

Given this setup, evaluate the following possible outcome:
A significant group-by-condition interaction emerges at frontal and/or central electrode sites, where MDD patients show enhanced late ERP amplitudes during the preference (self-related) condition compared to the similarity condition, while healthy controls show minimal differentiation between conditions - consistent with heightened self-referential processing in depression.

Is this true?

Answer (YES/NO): YES